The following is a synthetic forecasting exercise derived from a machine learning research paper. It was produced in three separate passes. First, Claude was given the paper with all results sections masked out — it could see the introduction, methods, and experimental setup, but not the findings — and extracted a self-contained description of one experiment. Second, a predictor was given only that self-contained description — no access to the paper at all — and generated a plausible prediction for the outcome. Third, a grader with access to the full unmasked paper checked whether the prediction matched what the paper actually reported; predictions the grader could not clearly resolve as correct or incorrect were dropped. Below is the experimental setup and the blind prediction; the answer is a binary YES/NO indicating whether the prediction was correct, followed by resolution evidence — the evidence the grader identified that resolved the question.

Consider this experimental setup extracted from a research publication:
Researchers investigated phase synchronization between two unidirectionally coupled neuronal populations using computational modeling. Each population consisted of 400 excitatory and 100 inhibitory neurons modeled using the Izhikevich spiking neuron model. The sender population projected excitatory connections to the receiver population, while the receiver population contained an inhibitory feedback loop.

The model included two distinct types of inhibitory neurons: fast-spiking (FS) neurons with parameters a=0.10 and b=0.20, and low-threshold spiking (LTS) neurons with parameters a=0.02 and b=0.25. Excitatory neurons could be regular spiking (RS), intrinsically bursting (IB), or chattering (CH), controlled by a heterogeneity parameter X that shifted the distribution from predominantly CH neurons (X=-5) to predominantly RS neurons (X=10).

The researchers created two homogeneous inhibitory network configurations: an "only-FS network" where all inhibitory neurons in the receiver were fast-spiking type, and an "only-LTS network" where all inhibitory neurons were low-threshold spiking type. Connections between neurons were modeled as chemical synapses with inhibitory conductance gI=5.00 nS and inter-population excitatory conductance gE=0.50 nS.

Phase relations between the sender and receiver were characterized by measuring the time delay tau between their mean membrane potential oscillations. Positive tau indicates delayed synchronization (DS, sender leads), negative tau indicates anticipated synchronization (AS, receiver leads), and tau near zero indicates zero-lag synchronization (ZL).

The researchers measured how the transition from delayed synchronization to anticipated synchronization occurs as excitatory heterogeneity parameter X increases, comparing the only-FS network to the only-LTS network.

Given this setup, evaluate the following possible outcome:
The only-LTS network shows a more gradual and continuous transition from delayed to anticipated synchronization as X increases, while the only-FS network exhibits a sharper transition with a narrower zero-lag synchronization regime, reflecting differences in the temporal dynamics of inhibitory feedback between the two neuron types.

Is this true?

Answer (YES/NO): NO